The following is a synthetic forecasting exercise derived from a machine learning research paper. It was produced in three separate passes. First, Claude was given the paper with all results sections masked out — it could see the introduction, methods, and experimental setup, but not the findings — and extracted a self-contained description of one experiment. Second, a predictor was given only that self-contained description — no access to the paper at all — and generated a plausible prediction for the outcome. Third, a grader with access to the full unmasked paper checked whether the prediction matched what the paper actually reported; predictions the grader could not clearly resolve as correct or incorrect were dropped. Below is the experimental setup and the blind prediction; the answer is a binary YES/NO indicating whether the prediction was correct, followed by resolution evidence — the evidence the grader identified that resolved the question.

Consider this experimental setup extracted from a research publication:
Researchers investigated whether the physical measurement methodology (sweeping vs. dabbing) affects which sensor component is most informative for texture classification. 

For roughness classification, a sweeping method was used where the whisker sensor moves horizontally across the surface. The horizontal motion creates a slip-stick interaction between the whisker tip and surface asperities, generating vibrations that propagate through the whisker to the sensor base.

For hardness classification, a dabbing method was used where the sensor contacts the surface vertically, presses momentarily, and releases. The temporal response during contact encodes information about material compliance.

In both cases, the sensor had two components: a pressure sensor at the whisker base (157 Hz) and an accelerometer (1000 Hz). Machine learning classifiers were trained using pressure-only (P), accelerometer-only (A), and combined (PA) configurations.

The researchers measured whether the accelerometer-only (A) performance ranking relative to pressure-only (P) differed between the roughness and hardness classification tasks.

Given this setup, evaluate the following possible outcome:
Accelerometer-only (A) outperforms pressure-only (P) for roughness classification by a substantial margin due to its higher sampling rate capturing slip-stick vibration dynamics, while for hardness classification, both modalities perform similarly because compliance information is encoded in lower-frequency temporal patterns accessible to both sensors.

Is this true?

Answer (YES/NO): NO